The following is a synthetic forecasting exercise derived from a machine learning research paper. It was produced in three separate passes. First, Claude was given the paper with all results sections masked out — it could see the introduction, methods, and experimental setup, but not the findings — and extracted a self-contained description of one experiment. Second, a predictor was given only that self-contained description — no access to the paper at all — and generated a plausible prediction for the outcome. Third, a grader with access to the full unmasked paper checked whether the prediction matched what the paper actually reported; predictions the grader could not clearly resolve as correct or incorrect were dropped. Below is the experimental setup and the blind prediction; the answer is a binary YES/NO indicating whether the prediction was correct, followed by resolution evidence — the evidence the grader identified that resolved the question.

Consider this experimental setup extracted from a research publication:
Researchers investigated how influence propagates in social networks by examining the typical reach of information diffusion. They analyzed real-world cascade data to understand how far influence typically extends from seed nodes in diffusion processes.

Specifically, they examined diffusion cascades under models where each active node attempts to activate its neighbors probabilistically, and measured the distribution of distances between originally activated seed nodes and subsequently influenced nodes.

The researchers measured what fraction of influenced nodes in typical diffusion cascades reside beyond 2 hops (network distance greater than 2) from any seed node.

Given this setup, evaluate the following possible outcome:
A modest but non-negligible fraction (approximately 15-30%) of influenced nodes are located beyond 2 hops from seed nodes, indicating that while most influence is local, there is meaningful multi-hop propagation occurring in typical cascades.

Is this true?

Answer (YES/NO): NO